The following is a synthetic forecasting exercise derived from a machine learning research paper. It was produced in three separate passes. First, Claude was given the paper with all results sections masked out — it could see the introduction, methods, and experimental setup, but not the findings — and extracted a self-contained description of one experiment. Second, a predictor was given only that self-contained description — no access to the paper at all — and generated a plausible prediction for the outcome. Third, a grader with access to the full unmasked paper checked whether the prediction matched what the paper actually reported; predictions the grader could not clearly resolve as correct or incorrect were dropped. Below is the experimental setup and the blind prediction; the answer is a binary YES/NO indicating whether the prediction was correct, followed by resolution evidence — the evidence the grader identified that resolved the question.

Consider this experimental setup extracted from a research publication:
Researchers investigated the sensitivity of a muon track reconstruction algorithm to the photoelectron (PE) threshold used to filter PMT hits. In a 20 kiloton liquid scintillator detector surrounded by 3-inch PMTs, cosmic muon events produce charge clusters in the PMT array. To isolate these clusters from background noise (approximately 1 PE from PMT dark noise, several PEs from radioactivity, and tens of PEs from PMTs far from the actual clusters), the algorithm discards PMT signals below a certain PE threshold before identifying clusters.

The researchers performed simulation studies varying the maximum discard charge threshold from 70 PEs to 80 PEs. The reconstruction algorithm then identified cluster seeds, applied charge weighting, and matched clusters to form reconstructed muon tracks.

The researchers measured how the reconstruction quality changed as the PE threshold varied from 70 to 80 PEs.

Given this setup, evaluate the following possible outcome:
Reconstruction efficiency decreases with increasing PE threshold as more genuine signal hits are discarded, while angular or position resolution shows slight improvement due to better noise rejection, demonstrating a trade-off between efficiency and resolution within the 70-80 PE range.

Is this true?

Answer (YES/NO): NO